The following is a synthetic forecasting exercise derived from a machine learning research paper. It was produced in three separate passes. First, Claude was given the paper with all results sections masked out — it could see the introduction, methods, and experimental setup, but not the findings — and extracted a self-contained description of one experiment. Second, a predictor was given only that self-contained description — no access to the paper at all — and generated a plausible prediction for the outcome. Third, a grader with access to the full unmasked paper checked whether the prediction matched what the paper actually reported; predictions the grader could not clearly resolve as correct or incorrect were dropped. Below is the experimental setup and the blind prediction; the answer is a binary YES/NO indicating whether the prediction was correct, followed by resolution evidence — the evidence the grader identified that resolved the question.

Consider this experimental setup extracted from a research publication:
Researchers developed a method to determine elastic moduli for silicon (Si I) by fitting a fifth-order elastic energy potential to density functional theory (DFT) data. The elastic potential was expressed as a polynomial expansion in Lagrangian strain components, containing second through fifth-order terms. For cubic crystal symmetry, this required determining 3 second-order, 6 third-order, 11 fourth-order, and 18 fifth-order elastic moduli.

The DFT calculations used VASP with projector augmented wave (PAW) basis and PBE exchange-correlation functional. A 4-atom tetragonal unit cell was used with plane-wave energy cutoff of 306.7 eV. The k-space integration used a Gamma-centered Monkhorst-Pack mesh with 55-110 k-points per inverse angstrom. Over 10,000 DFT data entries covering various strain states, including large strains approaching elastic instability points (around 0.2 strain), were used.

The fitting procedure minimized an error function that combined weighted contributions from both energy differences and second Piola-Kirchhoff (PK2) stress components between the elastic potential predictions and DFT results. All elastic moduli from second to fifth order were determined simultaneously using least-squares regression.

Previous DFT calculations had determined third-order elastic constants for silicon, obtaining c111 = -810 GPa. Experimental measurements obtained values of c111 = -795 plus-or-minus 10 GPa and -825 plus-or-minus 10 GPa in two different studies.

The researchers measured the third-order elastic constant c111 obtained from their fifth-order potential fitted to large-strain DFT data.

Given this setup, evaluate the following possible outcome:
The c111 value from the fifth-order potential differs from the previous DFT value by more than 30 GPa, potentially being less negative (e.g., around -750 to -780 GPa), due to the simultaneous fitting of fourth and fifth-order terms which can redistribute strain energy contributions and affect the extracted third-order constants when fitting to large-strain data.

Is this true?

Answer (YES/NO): NO